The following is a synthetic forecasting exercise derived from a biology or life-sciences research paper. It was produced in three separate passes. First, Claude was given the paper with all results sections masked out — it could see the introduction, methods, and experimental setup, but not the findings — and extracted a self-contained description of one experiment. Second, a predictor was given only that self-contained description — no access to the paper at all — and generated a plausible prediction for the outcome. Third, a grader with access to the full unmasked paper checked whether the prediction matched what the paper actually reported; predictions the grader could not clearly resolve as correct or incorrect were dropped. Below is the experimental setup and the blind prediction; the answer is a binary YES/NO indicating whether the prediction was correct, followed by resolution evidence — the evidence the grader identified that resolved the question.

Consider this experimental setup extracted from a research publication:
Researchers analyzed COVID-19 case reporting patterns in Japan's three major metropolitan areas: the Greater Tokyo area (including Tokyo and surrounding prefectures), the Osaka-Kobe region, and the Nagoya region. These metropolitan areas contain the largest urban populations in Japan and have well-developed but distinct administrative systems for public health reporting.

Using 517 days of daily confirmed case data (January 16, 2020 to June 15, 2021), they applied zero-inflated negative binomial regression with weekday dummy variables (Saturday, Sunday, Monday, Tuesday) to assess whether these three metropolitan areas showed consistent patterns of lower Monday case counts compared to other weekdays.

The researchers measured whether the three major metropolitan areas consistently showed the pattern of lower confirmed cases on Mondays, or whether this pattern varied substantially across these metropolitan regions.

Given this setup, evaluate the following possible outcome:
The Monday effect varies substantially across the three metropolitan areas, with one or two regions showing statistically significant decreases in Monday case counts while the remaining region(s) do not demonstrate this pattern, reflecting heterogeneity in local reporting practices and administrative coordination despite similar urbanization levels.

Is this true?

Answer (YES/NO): NO